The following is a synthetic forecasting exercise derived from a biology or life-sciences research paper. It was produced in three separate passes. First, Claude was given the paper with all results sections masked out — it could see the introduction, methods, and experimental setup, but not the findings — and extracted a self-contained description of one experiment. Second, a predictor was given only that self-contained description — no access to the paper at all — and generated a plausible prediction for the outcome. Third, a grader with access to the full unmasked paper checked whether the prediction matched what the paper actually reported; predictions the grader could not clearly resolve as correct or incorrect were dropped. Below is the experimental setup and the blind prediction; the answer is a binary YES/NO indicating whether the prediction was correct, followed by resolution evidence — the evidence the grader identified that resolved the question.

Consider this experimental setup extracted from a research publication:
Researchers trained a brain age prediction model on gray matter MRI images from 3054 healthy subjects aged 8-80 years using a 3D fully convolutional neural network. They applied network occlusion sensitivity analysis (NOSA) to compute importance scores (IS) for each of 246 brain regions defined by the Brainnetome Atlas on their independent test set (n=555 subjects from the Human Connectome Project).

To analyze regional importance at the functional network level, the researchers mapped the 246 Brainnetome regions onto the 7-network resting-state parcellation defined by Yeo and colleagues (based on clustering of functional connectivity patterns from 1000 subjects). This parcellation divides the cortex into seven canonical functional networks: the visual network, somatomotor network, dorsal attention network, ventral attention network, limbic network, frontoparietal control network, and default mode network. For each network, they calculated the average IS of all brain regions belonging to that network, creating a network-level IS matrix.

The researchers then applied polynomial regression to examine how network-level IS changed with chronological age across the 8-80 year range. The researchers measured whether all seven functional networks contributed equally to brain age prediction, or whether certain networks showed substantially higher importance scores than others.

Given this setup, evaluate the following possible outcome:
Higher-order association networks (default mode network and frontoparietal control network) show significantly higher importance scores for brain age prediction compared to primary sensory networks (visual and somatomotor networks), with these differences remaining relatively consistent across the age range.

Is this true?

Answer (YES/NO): NO